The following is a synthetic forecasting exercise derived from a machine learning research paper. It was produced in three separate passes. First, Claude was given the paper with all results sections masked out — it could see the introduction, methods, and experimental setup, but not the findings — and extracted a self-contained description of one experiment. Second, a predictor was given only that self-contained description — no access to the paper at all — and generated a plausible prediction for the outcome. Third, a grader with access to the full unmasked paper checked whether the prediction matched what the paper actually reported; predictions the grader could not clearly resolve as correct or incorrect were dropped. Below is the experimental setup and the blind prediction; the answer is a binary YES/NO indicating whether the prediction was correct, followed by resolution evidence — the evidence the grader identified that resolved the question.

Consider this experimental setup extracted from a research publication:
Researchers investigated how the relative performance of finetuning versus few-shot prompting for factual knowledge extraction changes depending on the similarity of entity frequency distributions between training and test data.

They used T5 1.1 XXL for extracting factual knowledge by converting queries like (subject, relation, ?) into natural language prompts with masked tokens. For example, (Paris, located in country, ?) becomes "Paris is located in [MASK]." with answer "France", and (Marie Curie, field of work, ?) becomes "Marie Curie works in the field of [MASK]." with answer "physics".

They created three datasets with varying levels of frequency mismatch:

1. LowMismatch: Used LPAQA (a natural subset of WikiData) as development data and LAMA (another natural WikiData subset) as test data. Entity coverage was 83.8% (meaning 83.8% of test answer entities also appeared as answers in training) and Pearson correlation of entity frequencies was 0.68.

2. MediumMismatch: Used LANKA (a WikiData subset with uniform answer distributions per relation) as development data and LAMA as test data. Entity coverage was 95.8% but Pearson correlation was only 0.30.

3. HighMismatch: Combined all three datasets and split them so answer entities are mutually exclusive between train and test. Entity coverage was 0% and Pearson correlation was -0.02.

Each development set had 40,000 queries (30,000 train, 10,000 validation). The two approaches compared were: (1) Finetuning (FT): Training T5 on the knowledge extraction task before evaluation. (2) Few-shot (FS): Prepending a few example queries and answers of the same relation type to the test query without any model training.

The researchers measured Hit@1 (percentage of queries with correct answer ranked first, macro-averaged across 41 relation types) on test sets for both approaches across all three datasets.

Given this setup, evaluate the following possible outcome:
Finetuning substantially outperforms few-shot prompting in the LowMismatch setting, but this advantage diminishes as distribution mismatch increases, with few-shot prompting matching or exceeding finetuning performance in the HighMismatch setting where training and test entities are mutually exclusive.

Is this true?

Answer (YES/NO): YES